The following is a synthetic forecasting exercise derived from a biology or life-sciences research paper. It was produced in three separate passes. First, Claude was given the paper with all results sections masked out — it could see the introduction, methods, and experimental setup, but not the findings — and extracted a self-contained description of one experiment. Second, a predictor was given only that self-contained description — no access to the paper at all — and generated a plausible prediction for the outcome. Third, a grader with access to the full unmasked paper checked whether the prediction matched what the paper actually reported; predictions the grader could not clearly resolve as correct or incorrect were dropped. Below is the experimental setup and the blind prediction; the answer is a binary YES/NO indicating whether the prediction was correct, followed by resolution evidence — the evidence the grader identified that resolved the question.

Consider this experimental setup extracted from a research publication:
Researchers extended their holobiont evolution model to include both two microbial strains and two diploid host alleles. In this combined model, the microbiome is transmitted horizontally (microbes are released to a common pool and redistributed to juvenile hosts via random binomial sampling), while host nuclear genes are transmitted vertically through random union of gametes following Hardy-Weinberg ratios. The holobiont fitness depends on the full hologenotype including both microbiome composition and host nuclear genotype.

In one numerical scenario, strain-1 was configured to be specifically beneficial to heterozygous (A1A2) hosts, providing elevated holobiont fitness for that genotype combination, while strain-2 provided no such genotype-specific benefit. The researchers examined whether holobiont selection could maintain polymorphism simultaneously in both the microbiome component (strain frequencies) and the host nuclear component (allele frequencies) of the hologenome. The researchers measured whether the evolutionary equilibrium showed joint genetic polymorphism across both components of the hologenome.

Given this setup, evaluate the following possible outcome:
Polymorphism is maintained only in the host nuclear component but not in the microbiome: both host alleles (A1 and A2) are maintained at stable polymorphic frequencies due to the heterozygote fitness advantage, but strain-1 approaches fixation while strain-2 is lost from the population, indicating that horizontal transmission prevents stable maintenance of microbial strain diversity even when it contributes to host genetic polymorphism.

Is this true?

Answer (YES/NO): NO